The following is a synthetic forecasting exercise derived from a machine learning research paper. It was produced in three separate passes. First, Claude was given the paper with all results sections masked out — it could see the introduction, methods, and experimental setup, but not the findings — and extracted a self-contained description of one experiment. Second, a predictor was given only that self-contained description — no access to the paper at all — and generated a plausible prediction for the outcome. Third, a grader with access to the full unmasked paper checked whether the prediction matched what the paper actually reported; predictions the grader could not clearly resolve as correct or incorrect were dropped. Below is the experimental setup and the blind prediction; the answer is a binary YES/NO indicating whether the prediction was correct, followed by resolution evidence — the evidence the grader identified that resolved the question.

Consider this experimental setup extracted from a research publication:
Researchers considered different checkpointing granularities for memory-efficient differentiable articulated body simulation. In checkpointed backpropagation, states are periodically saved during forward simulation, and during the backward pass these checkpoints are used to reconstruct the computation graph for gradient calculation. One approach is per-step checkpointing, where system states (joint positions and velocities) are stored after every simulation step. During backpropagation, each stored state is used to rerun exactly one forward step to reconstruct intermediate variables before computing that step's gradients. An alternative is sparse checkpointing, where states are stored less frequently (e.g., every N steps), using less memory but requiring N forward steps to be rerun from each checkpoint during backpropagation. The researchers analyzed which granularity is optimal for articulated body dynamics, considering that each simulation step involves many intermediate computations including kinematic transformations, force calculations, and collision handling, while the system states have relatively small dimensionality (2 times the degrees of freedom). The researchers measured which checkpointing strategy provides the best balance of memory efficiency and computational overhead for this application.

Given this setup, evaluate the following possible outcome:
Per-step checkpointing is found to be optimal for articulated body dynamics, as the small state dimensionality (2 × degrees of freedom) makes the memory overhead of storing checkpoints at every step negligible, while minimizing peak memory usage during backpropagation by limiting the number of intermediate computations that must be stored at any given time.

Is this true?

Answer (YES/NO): NO